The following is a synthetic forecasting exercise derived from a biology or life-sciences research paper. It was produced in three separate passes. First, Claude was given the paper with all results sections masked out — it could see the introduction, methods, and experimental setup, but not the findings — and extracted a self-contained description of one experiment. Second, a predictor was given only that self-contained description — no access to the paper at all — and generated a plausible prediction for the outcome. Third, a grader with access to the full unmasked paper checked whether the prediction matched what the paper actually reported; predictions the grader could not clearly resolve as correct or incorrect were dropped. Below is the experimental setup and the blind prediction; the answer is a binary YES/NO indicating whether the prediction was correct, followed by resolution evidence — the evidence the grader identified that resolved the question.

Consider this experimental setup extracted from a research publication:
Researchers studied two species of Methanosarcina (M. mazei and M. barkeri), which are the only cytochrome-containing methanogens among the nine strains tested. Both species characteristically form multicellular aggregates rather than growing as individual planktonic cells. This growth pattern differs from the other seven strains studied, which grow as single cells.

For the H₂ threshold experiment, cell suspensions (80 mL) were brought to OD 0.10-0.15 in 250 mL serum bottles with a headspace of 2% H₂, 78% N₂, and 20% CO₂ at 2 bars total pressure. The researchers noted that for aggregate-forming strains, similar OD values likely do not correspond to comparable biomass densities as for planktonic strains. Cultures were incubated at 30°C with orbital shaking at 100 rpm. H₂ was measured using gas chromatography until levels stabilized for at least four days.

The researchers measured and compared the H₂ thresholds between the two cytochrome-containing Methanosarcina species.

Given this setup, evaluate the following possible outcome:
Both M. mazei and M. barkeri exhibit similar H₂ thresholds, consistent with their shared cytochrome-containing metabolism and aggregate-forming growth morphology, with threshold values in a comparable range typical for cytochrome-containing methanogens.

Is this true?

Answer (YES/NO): NO